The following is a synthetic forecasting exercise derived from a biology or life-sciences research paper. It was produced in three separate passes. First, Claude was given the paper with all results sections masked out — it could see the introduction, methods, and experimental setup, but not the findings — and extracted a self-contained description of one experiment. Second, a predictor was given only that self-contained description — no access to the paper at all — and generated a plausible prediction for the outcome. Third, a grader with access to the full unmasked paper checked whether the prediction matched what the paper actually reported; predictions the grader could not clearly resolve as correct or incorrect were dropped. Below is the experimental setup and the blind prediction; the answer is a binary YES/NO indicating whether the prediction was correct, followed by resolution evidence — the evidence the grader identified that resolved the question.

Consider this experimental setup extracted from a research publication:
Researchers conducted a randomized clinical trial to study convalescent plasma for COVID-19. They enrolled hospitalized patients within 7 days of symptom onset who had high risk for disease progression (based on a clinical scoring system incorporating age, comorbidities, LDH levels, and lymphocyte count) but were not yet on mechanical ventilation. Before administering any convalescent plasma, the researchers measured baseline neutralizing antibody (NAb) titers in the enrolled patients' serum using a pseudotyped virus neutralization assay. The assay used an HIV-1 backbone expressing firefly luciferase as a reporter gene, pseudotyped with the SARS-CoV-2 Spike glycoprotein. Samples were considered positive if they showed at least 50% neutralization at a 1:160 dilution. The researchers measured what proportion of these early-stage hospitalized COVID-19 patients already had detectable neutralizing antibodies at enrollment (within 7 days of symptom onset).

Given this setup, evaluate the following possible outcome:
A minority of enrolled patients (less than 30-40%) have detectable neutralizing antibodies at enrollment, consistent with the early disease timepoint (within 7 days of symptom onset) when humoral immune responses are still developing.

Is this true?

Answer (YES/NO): NO